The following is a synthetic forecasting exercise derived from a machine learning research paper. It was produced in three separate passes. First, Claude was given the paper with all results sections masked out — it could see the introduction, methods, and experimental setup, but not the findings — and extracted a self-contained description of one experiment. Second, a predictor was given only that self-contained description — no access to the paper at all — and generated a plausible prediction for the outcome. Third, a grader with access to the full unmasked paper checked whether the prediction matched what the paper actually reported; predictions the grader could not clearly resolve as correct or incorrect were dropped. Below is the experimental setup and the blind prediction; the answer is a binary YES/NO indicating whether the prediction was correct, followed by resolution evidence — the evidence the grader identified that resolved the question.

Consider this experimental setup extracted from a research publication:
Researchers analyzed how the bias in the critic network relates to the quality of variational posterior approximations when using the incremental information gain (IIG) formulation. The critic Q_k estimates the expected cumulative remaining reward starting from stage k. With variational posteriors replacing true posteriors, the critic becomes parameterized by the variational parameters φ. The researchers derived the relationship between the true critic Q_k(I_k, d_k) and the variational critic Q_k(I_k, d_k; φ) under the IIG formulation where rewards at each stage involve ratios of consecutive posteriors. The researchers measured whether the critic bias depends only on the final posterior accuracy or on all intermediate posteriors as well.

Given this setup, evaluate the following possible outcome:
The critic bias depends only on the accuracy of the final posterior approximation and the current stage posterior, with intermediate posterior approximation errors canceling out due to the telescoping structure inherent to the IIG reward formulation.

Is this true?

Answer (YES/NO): YES